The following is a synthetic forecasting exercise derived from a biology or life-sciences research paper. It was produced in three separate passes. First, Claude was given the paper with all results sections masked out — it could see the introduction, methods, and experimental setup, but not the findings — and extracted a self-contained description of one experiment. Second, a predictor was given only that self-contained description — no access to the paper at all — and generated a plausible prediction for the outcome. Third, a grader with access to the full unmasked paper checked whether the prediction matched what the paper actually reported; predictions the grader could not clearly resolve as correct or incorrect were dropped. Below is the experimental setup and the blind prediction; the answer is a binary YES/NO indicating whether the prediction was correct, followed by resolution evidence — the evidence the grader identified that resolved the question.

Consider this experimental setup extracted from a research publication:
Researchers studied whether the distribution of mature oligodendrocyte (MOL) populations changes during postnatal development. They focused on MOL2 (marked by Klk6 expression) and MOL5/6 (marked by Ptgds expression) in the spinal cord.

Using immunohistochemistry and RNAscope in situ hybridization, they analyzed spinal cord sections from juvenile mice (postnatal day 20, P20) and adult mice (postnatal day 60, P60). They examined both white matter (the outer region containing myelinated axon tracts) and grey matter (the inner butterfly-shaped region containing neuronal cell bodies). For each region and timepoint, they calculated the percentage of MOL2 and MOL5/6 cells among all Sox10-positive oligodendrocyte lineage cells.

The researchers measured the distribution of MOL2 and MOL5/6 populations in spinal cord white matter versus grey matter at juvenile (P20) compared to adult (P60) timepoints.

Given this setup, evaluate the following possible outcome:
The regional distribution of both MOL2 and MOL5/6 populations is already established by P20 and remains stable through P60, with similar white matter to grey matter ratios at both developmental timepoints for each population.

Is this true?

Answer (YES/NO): NO